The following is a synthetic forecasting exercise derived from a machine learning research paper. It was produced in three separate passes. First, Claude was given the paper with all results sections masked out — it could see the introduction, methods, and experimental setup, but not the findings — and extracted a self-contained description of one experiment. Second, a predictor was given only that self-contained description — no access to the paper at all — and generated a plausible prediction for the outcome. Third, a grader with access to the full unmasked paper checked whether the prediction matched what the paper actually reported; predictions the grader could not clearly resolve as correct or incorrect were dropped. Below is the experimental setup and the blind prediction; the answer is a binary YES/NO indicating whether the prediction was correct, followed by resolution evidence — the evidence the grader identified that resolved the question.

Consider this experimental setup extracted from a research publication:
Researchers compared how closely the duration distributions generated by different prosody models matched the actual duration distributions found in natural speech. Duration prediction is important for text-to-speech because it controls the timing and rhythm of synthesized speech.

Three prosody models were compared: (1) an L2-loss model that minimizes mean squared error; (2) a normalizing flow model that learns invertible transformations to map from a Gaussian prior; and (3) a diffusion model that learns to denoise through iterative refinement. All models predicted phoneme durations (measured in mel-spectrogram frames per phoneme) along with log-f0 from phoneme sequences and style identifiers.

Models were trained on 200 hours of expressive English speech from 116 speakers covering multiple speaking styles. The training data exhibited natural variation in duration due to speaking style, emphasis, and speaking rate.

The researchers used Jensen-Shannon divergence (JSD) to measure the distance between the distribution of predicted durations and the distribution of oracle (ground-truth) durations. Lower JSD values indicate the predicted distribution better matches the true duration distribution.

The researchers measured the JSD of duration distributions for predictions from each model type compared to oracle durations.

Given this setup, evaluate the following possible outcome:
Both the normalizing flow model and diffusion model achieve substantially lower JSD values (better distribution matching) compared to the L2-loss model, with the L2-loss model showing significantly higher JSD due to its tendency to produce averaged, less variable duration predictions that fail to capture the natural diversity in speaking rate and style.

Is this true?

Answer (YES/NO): YES